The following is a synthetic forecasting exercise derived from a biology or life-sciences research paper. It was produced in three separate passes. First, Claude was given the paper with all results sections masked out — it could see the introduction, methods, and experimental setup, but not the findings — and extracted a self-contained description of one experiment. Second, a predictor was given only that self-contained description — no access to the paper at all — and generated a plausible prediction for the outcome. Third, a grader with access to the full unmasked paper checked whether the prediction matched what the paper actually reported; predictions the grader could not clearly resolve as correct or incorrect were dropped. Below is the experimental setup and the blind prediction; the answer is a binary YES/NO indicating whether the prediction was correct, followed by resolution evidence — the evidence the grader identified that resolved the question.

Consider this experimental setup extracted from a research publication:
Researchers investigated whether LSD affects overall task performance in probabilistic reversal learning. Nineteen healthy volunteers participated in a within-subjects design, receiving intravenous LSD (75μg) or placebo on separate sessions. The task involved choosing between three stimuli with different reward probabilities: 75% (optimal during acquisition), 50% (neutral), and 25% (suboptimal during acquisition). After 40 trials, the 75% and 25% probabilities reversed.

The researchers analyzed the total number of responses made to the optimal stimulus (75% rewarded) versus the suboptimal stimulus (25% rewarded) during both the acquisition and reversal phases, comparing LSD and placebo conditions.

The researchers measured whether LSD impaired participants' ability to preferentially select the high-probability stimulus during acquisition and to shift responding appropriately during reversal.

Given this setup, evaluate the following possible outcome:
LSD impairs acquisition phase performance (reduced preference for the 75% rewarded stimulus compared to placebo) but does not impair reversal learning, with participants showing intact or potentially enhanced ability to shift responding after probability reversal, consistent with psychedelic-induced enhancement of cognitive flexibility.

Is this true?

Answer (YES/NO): NO